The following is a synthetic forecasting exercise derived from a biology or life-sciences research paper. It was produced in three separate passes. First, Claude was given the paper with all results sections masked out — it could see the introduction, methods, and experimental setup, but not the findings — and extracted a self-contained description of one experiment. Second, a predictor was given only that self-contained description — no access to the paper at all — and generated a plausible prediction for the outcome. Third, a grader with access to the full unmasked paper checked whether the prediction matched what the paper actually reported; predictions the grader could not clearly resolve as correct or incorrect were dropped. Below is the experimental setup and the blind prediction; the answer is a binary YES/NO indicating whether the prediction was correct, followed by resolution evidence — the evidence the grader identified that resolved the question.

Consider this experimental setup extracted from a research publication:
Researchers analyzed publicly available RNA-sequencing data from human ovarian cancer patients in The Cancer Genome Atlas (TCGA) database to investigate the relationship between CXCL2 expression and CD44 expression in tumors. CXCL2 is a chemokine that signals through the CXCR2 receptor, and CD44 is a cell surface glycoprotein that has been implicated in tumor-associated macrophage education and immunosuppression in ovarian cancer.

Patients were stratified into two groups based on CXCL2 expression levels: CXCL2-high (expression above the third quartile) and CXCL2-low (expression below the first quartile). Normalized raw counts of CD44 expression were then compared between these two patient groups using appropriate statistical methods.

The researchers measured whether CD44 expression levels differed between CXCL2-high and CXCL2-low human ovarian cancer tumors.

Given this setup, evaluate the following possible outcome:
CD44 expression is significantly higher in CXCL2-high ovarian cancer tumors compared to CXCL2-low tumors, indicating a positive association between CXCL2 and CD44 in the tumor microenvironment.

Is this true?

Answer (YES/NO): YES